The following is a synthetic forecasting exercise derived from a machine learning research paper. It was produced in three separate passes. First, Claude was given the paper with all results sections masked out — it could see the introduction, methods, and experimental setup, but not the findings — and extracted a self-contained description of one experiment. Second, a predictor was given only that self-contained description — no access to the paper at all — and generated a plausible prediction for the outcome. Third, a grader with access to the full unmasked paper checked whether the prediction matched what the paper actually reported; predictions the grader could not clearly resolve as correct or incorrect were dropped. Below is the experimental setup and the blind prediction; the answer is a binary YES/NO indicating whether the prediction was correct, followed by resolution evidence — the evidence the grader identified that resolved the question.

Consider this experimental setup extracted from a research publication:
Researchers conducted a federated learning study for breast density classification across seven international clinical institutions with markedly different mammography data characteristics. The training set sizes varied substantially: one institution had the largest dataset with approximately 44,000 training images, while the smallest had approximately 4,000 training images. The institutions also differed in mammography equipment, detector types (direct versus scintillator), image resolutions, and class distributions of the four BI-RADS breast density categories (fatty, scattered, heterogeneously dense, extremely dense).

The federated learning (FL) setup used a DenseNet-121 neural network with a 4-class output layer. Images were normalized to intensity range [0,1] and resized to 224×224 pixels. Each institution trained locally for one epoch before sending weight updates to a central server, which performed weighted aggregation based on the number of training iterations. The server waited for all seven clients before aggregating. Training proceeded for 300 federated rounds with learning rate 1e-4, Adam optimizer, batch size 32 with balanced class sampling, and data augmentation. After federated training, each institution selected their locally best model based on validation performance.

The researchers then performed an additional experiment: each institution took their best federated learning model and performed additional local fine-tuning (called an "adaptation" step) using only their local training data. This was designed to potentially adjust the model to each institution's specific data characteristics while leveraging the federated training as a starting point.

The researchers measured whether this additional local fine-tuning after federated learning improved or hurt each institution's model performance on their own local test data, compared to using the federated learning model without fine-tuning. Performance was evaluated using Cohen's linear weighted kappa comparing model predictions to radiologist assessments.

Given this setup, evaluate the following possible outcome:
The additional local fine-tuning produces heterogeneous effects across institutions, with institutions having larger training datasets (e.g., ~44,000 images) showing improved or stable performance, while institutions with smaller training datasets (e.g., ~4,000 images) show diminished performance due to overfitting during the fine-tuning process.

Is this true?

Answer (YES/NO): NO